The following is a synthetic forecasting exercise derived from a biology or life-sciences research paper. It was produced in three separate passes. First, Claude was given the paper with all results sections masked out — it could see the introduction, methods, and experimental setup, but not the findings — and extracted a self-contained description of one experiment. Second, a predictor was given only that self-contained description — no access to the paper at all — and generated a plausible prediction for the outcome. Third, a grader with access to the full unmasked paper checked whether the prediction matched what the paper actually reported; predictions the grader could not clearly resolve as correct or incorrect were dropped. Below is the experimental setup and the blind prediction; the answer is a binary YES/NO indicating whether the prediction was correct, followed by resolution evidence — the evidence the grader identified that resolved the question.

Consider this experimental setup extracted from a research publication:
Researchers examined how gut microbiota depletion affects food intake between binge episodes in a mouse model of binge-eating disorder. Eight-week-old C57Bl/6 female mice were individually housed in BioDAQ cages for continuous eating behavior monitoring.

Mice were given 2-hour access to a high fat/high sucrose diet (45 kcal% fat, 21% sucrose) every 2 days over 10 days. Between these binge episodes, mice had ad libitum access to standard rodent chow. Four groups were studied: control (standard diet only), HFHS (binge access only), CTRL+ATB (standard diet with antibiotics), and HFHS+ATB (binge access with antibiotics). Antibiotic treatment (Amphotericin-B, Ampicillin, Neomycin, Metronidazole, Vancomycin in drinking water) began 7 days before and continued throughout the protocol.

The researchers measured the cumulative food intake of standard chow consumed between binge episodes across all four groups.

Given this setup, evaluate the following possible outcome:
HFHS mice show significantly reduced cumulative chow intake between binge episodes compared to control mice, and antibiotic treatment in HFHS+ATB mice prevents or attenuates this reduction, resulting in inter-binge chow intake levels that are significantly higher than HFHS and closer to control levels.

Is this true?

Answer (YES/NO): NO